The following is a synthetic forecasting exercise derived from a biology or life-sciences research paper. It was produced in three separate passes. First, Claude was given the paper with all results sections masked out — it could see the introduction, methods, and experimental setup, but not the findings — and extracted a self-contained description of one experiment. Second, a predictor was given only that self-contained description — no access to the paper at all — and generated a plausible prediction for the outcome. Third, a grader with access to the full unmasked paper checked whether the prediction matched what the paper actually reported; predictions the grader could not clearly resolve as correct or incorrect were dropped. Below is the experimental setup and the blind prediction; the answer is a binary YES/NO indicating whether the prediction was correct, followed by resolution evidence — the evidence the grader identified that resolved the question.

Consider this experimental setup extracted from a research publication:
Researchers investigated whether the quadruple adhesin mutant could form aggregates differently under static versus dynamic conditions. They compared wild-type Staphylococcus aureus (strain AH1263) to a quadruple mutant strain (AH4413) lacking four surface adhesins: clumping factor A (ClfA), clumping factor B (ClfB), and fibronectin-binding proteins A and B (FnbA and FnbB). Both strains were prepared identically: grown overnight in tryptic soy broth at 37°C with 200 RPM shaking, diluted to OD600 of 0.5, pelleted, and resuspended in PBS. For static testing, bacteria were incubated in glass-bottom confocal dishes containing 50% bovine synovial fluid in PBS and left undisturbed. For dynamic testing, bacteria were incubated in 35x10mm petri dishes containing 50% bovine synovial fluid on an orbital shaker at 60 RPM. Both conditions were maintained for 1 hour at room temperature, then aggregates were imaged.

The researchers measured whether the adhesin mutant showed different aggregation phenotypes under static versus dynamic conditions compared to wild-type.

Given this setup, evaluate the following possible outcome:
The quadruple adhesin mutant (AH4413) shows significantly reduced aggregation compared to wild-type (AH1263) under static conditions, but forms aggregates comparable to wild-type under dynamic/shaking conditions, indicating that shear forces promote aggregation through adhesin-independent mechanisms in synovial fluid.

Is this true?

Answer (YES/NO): NO